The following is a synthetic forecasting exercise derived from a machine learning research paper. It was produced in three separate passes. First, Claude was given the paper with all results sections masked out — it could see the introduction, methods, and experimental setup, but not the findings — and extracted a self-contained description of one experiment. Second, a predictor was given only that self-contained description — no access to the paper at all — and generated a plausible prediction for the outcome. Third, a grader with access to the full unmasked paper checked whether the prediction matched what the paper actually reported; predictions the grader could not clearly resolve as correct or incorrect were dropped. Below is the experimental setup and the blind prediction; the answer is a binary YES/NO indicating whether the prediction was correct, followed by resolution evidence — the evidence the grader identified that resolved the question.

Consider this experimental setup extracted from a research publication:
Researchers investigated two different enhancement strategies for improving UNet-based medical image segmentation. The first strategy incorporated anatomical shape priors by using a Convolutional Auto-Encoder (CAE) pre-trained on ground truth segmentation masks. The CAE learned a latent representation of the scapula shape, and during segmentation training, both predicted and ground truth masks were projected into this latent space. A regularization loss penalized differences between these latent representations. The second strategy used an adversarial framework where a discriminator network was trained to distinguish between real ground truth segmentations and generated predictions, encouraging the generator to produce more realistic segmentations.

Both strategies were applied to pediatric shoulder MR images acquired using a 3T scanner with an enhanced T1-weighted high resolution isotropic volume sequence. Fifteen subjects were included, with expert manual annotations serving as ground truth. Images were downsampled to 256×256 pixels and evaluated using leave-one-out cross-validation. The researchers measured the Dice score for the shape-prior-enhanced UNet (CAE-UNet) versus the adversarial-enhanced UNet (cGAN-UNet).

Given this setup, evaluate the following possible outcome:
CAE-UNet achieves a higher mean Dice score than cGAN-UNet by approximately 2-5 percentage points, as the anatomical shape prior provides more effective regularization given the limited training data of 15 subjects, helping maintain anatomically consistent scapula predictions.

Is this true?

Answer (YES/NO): NO